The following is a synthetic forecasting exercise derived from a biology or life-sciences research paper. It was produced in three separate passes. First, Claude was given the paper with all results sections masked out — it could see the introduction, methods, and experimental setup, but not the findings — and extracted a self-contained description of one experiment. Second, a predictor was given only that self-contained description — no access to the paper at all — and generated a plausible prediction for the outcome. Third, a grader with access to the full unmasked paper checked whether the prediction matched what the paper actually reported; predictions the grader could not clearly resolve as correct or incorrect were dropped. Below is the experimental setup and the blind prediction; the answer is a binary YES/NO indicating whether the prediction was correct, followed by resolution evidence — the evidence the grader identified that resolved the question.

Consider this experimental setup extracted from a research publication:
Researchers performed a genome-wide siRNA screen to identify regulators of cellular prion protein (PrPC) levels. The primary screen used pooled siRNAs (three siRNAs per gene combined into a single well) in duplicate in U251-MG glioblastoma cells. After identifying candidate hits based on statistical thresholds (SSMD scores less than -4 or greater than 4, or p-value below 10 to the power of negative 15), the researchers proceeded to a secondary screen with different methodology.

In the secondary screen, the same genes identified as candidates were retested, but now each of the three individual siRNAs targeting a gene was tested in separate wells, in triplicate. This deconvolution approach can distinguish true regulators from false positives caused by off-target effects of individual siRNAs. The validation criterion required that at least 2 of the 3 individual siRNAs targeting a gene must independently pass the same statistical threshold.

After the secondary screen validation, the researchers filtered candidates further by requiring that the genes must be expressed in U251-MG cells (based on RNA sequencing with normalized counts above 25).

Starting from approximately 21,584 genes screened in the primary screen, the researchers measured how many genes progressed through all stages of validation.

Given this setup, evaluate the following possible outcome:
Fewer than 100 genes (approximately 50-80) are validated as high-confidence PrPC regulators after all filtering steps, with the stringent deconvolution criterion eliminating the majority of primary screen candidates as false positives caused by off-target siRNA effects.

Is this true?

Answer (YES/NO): NO